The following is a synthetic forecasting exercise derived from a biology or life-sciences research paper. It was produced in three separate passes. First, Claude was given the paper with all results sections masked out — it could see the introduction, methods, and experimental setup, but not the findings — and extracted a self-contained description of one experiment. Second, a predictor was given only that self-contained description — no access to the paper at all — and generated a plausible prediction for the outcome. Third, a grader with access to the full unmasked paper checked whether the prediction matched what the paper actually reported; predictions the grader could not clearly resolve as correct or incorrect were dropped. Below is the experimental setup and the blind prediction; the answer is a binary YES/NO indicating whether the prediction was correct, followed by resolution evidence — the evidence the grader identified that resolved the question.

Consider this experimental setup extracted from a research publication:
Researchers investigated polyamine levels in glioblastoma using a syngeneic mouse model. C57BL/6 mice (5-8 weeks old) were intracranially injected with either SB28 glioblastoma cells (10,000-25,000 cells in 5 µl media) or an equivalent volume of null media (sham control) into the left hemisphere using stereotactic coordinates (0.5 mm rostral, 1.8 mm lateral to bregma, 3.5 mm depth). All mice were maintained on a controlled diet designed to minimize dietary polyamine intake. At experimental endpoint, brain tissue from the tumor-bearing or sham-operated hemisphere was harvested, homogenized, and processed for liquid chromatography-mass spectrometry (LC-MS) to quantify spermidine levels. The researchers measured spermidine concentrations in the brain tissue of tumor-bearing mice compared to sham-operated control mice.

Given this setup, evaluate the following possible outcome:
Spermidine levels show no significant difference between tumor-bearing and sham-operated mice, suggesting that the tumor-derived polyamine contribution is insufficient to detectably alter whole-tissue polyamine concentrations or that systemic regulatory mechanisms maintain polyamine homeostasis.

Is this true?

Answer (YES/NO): NO